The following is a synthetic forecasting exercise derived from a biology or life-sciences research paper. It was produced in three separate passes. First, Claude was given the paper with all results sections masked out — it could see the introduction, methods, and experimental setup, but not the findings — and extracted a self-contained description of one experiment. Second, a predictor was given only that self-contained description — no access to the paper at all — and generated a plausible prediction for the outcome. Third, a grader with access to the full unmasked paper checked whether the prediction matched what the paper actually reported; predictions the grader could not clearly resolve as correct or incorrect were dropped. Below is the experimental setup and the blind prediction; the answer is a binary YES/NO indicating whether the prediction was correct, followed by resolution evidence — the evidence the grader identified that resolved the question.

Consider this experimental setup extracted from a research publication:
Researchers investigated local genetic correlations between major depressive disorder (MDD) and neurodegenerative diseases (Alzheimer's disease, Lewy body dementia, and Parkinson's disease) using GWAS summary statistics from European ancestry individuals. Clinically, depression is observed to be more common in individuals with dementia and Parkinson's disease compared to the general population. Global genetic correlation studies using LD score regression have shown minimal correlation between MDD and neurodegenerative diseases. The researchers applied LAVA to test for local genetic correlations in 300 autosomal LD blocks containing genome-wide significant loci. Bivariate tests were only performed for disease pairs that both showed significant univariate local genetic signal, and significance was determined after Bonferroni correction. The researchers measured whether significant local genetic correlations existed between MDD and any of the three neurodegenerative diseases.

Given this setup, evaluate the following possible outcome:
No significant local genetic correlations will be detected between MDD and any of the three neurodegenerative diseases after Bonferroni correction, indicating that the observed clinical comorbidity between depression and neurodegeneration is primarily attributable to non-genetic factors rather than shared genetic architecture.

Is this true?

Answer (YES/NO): YES